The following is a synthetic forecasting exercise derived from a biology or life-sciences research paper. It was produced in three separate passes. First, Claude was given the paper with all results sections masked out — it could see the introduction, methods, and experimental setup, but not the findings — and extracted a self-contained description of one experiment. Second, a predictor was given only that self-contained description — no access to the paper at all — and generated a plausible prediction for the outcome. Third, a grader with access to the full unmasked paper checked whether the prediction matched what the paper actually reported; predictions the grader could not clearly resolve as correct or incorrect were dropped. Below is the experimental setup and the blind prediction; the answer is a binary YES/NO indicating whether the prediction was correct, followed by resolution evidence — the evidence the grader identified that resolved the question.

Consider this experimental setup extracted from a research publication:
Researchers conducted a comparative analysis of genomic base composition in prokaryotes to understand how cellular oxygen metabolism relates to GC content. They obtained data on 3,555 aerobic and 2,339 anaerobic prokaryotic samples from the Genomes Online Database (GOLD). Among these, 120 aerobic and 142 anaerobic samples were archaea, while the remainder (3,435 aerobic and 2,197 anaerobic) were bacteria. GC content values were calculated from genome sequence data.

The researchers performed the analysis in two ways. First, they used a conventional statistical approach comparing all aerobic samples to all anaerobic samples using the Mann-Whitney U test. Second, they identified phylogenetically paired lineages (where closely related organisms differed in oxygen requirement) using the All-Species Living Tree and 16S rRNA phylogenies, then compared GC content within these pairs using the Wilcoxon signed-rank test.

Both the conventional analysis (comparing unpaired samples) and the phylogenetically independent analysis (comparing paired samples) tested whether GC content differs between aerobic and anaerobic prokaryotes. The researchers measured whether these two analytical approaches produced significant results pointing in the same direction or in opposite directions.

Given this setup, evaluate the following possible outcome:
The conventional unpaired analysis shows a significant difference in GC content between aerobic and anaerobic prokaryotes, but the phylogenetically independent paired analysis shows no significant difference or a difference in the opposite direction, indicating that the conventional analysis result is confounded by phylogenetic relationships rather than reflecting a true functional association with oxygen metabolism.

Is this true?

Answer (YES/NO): YES